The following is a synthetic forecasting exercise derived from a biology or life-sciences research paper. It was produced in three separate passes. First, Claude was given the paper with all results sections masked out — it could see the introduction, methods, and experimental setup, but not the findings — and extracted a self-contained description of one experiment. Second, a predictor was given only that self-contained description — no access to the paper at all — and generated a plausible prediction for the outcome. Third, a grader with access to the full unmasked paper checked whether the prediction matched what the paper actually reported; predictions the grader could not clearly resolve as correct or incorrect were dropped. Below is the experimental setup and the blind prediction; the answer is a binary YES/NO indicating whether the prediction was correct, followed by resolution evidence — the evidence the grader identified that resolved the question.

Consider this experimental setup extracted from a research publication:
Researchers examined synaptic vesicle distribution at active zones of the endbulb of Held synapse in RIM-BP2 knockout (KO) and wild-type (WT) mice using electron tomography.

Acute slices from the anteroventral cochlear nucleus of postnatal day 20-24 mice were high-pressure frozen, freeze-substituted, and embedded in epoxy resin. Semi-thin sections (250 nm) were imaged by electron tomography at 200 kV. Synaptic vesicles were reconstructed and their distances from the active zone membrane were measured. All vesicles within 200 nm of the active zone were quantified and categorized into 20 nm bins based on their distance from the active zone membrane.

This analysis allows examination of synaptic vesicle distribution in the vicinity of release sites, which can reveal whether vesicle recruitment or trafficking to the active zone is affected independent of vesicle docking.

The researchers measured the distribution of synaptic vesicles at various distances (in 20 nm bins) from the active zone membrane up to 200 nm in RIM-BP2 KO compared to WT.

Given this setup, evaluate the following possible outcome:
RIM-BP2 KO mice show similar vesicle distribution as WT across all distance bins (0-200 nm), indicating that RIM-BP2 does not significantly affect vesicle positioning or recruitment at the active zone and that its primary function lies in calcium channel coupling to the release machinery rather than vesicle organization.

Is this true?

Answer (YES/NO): NO